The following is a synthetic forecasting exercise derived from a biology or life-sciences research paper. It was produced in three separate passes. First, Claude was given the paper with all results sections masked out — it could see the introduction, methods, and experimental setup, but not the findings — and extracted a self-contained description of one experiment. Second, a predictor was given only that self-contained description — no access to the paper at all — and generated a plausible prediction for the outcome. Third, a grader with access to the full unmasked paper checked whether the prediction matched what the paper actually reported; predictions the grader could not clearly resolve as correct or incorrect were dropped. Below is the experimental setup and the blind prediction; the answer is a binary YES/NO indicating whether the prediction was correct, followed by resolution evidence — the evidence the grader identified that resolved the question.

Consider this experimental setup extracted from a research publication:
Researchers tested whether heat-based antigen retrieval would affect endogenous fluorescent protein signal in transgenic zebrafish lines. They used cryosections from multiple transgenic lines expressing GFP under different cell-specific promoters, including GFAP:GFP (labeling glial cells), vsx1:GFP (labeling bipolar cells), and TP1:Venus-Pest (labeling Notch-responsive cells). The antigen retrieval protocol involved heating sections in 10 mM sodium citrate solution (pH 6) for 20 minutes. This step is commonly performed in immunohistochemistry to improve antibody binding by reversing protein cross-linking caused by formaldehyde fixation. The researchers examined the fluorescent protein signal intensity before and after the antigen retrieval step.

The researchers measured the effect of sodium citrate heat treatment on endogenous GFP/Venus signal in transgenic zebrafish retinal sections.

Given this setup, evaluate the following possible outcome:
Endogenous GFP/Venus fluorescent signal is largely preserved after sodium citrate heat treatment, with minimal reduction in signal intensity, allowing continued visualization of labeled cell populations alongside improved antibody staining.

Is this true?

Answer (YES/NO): NO